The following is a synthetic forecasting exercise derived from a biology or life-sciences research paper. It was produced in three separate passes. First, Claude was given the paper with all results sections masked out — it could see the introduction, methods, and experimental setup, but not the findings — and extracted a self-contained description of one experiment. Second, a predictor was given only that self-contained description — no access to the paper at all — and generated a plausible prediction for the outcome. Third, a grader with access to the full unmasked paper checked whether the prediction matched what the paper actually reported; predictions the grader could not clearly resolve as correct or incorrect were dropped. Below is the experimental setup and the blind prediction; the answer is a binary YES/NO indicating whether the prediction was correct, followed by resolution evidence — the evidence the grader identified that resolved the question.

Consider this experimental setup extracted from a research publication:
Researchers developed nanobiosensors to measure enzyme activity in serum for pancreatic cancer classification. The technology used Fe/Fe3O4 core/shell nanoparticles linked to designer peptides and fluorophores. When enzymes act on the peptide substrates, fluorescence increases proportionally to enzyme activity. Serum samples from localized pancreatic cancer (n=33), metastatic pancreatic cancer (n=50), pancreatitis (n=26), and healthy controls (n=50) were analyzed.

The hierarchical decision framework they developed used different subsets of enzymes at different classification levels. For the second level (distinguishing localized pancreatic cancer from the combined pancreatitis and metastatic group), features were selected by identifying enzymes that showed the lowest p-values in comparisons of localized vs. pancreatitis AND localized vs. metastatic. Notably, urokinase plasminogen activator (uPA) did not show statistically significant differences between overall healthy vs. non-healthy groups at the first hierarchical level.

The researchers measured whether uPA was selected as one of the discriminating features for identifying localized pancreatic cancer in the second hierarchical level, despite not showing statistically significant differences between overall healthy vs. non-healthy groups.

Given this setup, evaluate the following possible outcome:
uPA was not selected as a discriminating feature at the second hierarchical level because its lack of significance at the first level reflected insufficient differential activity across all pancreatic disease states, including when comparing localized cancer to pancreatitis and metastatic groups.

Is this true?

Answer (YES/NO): NO